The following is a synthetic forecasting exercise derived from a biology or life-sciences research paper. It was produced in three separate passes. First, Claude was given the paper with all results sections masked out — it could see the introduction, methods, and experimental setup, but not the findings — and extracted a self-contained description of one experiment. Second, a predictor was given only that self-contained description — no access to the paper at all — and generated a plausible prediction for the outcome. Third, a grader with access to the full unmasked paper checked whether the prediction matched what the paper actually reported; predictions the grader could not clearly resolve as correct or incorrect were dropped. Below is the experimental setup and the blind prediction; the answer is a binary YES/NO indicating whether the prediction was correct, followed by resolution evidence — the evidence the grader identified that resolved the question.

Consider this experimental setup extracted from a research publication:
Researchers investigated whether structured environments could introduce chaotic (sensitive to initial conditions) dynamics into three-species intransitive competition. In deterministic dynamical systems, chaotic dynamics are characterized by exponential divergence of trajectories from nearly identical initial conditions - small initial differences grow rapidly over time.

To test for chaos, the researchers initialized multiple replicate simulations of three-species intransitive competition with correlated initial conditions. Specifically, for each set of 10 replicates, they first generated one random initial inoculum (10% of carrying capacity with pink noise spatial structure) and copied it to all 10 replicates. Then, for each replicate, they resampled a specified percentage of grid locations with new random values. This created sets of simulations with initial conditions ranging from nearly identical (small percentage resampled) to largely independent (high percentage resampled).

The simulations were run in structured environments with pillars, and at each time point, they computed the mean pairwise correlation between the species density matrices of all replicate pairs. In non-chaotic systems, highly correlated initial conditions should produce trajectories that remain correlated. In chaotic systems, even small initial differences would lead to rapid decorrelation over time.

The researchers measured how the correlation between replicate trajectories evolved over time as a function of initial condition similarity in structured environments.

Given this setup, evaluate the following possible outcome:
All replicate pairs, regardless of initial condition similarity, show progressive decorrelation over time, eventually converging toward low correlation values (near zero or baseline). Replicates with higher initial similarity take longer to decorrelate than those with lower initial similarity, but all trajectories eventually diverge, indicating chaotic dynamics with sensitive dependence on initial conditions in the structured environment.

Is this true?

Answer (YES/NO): NO